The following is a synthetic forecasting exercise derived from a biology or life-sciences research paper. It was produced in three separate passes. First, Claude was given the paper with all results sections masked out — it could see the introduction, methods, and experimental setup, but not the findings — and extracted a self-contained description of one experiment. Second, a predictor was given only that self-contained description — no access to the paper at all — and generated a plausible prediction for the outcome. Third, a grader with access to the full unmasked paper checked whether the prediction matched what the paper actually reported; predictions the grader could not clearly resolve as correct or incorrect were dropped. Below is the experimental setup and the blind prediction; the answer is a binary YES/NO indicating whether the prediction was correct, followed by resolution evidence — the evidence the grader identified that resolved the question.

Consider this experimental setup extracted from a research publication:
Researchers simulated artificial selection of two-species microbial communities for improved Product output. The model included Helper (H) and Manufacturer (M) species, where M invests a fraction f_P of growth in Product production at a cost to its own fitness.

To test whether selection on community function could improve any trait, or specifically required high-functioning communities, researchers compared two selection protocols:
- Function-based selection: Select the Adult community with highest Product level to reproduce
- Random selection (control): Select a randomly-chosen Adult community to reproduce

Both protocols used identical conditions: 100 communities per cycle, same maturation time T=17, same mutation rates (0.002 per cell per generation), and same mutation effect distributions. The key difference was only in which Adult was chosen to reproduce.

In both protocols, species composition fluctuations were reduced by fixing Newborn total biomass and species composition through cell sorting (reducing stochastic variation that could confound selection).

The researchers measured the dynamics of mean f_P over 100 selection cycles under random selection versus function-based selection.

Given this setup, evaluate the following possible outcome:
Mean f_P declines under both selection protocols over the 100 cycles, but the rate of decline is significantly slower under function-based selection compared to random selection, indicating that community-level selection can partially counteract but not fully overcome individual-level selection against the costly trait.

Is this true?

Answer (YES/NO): NO